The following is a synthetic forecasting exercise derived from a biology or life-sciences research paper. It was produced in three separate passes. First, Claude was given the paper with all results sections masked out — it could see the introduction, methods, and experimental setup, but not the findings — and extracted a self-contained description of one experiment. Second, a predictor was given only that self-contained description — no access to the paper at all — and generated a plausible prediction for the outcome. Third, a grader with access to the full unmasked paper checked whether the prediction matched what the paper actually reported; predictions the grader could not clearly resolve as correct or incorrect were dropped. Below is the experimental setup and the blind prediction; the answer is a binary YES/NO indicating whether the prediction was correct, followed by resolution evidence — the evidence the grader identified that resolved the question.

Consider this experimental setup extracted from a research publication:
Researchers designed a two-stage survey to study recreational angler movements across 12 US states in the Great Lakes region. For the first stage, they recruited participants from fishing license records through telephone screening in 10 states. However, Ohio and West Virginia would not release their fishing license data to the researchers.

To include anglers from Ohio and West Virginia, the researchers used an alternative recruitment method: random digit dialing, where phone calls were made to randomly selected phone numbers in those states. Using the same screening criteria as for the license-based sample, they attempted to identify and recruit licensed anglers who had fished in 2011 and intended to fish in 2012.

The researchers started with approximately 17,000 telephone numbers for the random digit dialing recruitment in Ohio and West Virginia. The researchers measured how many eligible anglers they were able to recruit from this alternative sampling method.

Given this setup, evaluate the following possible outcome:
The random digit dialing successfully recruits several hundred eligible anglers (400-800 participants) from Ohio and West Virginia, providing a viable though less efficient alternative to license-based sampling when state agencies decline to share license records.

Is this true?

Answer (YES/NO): YES